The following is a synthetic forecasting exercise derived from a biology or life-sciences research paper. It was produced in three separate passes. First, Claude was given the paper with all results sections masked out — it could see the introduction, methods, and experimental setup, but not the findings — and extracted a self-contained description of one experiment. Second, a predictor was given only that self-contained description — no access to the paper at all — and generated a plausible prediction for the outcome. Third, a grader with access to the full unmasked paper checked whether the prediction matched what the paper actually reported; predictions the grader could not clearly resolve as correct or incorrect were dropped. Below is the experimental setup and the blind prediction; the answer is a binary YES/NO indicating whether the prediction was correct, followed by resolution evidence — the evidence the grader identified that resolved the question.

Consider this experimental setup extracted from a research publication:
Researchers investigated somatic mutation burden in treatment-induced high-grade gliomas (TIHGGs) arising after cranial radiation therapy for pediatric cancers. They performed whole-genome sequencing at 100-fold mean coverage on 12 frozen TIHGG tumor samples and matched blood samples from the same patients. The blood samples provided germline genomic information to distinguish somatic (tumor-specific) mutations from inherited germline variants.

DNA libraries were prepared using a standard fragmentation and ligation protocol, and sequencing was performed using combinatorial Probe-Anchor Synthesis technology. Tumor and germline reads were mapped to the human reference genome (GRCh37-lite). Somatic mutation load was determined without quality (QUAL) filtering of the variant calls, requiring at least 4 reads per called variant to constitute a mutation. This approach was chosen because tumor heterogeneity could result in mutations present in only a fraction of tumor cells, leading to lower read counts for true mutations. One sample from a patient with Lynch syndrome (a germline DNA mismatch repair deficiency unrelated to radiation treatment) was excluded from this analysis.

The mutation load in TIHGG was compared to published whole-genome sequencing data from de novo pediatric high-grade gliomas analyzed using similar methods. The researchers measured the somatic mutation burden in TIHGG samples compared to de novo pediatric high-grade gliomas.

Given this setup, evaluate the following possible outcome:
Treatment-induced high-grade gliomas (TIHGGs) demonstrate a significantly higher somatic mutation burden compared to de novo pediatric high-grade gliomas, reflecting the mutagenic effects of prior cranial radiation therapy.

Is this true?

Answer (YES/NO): YES